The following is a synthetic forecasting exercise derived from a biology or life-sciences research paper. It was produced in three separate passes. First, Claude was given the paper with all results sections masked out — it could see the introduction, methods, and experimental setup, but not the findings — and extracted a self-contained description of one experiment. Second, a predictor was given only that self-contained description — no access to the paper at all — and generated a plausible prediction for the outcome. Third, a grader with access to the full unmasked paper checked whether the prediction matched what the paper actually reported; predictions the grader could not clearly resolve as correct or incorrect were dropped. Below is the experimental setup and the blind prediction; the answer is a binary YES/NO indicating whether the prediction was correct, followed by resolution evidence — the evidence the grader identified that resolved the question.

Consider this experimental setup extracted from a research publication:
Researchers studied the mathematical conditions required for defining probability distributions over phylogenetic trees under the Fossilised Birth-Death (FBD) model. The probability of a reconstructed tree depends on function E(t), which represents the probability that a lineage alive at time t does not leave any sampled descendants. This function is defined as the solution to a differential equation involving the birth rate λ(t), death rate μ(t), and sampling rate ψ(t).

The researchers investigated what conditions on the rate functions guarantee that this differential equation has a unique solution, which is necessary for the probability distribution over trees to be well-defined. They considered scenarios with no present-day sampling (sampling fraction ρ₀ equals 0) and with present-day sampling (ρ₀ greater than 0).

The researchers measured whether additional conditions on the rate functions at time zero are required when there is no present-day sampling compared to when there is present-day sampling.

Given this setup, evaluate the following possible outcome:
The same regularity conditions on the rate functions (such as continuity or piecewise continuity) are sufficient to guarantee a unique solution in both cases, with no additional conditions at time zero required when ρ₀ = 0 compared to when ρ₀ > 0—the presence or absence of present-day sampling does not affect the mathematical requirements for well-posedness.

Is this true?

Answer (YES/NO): NO